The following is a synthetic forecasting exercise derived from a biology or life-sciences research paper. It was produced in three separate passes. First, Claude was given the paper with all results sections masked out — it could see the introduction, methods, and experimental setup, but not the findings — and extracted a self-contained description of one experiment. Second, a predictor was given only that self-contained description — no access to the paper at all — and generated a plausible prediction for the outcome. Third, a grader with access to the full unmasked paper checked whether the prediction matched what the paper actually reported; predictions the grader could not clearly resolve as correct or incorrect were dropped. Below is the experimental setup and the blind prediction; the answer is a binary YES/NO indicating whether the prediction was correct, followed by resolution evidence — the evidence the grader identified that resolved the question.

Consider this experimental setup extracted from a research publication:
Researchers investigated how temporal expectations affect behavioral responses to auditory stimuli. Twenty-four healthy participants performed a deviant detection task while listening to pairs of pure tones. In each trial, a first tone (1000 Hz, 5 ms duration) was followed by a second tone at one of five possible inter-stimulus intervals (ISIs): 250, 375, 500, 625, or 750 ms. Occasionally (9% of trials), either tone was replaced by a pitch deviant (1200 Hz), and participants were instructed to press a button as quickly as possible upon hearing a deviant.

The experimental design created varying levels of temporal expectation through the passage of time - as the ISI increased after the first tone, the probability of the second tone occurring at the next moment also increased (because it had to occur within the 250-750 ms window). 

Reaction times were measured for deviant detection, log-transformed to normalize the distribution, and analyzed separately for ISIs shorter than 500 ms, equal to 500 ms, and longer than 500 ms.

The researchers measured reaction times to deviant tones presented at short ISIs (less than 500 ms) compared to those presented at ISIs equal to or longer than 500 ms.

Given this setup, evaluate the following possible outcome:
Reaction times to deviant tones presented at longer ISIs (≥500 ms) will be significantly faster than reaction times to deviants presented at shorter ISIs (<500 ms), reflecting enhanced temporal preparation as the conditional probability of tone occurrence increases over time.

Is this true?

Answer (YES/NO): YES